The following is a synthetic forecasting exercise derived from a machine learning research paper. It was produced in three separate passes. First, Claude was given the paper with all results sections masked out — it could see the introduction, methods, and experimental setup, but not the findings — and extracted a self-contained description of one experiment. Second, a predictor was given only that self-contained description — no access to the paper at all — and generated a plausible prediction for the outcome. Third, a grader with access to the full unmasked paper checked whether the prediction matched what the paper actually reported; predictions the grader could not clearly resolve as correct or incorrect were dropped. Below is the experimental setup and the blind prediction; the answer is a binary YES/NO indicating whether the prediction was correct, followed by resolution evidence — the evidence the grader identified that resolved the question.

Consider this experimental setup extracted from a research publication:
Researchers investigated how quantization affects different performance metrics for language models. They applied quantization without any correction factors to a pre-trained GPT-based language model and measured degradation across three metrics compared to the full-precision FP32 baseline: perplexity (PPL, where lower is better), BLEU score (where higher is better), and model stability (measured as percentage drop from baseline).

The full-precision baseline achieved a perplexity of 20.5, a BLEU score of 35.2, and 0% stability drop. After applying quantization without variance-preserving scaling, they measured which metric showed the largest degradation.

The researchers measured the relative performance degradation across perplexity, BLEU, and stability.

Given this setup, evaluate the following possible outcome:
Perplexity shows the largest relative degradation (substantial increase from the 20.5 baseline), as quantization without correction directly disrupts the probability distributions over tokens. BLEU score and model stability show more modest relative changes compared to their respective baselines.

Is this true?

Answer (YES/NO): YES